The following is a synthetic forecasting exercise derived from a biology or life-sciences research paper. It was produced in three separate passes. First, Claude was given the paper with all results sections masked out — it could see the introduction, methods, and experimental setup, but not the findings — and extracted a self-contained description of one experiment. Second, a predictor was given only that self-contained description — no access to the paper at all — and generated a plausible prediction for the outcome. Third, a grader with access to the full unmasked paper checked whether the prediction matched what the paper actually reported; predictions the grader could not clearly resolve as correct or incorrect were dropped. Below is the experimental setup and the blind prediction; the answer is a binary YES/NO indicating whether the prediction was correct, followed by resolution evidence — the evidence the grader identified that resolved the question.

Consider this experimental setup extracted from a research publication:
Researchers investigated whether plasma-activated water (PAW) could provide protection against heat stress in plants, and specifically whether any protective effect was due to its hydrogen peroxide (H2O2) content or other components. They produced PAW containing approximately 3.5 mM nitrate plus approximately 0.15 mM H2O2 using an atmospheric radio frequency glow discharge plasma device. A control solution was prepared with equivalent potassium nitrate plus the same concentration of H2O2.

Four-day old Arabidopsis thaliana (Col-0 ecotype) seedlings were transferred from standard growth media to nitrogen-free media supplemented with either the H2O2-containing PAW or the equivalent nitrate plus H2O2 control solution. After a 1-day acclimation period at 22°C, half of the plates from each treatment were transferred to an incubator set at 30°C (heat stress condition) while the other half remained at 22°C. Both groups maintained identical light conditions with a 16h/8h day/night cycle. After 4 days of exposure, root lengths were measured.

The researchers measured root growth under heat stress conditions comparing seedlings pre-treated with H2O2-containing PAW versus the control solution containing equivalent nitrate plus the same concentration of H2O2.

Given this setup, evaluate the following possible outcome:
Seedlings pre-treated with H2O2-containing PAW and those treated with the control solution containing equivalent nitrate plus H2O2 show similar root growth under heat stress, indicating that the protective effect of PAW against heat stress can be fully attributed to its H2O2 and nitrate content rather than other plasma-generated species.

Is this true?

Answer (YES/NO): NO